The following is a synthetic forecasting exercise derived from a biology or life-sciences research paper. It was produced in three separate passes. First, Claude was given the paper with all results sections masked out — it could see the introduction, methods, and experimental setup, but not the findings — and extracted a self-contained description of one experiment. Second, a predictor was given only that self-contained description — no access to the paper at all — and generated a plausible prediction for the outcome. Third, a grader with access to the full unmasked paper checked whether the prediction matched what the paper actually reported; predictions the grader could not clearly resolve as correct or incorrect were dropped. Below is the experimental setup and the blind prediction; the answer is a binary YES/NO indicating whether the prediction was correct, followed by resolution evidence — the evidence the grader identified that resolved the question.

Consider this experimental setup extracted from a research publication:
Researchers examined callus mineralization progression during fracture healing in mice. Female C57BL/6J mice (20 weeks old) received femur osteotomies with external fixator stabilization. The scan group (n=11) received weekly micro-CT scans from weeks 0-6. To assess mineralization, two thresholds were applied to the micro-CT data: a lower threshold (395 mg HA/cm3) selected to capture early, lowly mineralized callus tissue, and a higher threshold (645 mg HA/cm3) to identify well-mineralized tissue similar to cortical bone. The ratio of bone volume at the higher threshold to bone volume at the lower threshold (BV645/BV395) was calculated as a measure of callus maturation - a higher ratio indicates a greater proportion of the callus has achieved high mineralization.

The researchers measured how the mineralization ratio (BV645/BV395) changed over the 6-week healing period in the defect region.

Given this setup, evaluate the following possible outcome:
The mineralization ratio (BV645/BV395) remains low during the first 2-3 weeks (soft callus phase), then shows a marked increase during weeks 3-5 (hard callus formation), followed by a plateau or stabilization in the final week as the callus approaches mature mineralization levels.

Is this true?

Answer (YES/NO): NO